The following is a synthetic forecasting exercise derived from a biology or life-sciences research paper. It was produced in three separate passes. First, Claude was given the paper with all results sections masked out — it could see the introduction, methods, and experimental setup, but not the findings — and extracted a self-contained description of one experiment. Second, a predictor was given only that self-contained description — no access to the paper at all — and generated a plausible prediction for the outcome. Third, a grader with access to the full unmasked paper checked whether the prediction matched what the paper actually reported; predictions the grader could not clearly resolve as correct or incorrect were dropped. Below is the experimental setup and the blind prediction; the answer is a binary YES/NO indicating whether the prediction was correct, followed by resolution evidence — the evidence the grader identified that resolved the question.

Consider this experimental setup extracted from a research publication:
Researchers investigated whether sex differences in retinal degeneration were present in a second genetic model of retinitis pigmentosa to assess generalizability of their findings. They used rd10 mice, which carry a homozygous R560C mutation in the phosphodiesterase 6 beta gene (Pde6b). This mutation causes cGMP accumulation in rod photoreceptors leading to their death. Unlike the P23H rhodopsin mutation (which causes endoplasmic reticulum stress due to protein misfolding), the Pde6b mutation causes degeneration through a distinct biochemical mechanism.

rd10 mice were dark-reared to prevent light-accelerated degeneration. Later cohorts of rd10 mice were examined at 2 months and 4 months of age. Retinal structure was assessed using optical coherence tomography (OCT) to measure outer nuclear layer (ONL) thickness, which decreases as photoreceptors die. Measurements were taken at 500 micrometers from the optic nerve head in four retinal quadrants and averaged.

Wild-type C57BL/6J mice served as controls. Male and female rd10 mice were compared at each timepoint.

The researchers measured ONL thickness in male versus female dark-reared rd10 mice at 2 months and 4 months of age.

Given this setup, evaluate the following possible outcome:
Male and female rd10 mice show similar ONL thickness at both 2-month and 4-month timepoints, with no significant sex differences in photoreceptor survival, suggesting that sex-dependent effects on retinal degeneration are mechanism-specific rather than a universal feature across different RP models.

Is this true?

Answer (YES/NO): NO